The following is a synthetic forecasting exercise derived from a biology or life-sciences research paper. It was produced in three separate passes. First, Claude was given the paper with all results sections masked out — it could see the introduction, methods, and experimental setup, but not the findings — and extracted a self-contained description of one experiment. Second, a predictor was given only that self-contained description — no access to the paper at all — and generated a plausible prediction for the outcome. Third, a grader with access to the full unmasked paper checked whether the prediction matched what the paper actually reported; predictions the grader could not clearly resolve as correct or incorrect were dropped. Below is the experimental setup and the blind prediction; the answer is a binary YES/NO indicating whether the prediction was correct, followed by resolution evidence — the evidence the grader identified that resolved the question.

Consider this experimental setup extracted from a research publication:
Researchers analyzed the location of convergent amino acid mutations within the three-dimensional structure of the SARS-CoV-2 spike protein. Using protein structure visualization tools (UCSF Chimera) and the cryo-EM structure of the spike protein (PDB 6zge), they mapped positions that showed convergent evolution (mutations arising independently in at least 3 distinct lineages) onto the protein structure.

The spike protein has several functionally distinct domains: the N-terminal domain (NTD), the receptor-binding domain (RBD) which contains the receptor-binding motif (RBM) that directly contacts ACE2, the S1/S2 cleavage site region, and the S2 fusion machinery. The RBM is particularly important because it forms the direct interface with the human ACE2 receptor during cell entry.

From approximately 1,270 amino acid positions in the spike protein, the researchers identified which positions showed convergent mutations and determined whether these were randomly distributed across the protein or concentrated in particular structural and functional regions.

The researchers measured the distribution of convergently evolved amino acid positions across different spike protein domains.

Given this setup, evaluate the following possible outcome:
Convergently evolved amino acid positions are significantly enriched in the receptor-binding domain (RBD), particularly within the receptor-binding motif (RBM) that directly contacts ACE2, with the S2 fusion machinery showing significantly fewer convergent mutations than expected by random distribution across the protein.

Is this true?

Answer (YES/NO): NO